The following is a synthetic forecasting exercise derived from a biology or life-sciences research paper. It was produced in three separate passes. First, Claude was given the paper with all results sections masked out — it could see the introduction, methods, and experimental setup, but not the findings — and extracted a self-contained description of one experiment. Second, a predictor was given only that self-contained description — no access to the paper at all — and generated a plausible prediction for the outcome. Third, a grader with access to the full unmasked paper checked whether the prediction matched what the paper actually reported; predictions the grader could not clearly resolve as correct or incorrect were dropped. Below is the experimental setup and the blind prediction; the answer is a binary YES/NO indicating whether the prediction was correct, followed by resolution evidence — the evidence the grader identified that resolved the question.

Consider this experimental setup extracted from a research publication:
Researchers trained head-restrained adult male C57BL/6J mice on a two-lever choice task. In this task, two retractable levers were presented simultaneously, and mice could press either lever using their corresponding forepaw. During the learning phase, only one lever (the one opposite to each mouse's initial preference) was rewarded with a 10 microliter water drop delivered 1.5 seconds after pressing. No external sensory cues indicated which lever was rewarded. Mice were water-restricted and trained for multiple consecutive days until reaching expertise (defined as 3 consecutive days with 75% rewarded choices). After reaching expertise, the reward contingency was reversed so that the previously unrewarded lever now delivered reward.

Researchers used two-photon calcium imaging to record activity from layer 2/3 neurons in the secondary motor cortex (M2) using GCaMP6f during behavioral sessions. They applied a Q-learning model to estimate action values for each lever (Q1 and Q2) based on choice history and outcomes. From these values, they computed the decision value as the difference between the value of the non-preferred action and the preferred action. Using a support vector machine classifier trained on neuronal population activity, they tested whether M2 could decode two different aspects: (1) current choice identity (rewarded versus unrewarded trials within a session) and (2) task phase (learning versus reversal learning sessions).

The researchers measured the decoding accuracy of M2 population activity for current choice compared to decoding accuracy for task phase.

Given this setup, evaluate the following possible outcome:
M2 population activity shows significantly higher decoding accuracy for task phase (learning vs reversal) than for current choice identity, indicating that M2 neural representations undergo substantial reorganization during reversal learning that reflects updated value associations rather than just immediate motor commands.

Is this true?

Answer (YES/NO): YES